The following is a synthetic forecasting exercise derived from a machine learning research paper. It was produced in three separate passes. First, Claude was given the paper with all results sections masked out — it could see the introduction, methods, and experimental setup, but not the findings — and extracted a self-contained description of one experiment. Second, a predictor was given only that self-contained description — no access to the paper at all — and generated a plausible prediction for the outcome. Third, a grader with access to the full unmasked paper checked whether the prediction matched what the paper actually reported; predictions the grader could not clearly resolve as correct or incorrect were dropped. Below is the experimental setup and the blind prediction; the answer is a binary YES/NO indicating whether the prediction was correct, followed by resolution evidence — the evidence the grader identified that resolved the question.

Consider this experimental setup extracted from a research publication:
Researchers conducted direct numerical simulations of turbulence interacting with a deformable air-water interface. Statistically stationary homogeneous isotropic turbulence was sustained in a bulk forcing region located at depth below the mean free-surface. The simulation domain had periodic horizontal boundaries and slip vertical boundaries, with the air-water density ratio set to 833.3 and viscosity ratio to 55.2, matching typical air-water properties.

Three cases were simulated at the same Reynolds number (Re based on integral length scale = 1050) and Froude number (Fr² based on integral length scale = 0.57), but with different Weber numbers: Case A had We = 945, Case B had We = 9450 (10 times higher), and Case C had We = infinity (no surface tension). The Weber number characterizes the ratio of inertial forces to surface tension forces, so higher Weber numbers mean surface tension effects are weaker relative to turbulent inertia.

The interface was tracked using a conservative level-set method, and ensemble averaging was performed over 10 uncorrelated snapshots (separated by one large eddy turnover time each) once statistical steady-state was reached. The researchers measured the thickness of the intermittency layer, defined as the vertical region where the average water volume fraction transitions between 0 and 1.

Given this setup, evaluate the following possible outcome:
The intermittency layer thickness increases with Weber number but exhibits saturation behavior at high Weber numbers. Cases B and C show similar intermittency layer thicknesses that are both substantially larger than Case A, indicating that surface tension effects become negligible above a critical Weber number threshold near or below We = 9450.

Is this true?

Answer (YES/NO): NO